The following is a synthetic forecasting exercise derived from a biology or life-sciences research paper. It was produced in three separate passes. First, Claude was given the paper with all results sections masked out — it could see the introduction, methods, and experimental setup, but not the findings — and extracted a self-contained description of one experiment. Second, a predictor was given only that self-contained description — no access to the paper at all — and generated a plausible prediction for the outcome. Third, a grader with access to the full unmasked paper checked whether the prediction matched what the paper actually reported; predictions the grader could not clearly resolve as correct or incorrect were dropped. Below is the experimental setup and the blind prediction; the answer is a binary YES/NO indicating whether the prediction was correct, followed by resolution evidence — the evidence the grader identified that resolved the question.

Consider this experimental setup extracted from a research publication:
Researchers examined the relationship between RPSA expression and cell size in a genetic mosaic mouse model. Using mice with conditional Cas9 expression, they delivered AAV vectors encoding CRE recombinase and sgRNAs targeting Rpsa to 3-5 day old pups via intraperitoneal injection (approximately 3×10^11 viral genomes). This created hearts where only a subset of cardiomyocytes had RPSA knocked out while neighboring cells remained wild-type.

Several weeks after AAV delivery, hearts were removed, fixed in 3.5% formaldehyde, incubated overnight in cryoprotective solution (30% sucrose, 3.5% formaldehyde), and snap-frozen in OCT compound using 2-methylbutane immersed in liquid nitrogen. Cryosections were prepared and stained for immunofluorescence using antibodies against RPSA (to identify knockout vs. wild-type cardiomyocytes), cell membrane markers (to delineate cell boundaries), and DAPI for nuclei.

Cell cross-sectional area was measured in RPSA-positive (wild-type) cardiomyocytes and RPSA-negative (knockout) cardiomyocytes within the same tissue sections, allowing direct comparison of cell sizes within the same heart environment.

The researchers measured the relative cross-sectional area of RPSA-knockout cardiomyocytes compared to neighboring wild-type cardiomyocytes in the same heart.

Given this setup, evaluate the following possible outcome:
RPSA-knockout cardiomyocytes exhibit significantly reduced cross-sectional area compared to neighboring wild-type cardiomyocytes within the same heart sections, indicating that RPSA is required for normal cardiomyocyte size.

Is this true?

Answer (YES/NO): YES